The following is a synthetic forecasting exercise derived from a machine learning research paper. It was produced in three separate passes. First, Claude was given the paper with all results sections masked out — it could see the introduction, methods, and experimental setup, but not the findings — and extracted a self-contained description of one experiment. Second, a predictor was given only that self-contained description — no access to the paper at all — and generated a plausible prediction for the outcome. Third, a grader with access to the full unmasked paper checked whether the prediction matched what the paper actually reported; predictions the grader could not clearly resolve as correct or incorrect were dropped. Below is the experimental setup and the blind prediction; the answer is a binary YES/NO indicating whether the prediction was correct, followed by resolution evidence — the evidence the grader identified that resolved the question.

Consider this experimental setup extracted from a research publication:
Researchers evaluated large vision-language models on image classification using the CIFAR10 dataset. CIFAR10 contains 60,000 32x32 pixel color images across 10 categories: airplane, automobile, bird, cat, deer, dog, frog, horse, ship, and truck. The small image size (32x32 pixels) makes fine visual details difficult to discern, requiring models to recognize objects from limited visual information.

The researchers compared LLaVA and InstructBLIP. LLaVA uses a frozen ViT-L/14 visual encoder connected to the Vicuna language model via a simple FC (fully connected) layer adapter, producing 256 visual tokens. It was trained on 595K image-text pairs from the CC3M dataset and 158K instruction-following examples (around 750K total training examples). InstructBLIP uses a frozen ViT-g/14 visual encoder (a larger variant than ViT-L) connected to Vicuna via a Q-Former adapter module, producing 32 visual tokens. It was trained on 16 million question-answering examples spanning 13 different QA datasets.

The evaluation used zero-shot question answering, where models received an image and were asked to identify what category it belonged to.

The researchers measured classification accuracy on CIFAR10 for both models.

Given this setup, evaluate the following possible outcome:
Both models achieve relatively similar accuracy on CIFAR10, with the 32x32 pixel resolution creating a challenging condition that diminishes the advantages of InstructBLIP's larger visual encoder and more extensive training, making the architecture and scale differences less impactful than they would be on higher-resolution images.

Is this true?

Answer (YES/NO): YES